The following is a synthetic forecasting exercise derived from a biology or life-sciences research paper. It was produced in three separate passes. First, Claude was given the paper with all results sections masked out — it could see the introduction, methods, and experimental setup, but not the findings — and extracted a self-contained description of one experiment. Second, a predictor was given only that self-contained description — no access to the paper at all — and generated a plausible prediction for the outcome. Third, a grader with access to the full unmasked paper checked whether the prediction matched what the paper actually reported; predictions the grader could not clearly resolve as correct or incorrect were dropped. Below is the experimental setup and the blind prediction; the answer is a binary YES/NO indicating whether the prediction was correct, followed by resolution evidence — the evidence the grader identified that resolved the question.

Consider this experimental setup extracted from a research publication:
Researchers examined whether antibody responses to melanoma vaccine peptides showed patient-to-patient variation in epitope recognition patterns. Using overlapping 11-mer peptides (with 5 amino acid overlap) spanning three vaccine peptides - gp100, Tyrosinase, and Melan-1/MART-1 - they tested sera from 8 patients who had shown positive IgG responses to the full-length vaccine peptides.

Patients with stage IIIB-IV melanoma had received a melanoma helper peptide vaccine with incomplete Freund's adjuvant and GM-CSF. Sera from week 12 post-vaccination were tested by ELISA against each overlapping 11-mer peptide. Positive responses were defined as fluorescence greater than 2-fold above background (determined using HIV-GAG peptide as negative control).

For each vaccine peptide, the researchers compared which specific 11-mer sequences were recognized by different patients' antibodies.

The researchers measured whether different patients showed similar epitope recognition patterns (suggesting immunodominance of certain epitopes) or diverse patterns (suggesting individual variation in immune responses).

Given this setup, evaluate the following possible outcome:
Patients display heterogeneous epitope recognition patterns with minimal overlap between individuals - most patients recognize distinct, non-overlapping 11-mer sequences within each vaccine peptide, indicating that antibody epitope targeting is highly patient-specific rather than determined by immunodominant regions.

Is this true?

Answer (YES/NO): NO